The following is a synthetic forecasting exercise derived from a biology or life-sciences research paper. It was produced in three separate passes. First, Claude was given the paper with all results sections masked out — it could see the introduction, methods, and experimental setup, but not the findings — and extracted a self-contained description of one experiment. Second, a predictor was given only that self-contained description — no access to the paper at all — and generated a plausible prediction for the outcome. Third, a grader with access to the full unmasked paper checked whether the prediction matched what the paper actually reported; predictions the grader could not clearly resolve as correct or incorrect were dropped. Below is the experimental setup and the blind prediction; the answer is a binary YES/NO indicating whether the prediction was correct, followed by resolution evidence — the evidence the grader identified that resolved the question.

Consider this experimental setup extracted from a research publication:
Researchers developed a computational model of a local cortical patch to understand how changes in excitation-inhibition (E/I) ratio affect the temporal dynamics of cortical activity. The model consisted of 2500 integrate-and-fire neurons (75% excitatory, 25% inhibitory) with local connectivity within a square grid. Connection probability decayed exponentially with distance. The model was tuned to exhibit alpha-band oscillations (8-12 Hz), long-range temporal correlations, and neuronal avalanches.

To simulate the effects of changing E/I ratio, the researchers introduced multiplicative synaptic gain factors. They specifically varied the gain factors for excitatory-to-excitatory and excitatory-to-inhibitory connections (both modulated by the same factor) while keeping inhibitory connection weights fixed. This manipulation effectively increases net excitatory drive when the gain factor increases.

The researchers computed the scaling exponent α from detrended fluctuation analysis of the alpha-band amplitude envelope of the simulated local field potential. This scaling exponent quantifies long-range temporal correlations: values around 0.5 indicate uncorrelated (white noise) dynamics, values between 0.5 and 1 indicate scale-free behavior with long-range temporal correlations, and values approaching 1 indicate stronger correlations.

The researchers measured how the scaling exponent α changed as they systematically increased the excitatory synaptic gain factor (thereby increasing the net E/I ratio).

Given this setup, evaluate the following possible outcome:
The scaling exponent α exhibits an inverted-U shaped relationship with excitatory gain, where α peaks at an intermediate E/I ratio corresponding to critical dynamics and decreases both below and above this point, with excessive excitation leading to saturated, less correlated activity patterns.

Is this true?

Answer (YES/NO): YES